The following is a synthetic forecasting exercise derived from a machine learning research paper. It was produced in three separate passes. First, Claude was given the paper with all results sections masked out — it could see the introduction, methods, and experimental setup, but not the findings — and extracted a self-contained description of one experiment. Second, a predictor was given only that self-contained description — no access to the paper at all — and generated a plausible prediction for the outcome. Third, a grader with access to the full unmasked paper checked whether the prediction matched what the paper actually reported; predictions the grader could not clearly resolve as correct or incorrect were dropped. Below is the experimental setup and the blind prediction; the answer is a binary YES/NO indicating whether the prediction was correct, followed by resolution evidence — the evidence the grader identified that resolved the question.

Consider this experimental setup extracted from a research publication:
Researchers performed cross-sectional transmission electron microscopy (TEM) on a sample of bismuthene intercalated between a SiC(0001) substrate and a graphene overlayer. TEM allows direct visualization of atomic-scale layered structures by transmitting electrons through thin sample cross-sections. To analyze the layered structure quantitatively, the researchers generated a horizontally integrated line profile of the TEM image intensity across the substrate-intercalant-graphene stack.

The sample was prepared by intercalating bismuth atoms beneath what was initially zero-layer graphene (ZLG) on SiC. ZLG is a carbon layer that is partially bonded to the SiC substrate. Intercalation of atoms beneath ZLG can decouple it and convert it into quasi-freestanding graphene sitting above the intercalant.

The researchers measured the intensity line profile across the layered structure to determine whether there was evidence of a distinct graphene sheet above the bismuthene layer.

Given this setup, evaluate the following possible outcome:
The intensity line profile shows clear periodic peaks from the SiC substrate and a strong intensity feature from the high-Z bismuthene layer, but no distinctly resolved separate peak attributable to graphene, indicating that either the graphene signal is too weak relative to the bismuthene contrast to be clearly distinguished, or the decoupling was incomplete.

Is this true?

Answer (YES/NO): NO